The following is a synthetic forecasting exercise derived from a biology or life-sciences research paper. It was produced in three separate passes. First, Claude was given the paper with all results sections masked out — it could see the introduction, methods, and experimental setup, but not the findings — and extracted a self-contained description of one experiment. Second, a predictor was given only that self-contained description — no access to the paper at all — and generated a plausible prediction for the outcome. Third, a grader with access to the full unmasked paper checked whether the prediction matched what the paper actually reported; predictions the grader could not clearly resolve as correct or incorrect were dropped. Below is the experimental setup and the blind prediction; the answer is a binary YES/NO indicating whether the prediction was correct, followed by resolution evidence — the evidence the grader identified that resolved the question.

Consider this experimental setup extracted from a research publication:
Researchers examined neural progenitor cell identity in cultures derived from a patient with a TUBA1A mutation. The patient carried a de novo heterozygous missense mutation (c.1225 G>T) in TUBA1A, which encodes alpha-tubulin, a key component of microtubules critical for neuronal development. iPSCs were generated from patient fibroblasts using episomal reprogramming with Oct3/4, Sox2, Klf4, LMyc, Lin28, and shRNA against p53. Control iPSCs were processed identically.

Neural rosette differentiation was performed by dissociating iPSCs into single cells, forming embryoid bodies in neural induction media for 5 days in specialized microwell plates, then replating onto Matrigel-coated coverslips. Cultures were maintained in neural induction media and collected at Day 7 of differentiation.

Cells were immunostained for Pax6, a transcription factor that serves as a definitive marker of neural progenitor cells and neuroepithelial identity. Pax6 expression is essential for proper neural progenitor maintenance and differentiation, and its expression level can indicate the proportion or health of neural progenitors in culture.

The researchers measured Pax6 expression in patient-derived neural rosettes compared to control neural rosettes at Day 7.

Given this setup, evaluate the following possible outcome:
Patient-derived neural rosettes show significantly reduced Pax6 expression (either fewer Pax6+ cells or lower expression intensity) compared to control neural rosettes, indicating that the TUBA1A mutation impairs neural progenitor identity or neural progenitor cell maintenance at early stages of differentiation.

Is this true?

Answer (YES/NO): NO